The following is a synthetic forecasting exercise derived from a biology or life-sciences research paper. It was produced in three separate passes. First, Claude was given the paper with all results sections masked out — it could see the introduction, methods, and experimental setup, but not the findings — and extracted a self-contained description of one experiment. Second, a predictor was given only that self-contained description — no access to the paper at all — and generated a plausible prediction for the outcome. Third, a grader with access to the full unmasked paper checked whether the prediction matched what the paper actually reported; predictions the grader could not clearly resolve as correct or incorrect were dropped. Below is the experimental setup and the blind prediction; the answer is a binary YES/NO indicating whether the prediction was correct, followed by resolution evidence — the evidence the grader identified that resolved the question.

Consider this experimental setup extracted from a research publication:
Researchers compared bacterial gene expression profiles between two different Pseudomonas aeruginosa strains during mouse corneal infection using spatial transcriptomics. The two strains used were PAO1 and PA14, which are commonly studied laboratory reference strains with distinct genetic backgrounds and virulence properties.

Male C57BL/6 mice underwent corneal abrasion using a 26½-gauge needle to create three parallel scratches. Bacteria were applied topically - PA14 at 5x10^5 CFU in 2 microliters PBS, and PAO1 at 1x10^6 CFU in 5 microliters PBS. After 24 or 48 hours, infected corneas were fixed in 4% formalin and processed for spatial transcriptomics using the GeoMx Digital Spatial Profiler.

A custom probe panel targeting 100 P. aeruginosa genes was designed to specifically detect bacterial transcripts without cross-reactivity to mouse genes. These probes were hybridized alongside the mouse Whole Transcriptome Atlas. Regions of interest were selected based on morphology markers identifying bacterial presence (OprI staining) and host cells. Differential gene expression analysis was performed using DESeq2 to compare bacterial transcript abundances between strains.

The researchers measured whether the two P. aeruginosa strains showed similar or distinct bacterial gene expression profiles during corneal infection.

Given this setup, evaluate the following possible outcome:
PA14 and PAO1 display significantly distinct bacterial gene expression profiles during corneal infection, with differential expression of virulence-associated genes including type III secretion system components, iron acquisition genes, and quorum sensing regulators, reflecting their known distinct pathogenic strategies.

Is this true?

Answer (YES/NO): NO